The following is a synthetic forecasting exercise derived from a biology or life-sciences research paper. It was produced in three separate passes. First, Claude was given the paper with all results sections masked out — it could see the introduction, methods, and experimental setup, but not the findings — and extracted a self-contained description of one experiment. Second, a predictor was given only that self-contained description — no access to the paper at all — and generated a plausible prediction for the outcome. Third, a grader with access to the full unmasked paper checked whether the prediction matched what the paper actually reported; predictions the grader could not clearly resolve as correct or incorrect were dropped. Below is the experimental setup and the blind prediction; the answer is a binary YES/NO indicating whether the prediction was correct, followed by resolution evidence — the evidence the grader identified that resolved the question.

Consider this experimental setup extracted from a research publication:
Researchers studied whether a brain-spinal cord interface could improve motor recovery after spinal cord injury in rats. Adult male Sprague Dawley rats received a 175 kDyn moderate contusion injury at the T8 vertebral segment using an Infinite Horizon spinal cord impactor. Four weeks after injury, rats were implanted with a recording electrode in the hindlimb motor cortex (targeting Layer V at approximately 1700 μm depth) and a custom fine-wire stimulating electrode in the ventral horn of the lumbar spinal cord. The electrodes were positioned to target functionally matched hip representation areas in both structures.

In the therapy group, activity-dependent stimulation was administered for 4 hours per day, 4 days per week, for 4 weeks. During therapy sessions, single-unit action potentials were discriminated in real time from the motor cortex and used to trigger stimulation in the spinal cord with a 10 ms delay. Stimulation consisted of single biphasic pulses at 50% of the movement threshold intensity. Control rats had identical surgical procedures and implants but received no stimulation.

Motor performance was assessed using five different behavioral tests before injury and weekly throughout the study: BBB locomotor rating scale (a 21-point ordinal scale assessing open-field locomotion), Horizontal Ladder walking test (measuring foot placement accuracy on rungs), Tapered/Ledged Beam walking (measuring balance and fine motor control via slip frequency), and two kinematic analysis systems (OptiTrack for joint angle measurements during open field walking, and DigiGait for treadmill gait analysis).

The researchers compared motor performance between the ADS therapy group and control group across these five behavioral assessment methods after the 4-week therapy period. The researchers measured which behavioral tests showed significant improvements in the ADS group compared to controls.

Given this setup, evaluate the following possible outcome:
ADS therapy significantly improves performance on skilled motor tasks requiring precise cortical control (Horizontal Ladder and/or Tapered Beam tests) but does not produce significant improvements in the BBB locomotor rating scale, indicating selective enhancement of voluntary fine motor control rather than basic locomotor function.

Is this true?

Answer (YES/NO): NO